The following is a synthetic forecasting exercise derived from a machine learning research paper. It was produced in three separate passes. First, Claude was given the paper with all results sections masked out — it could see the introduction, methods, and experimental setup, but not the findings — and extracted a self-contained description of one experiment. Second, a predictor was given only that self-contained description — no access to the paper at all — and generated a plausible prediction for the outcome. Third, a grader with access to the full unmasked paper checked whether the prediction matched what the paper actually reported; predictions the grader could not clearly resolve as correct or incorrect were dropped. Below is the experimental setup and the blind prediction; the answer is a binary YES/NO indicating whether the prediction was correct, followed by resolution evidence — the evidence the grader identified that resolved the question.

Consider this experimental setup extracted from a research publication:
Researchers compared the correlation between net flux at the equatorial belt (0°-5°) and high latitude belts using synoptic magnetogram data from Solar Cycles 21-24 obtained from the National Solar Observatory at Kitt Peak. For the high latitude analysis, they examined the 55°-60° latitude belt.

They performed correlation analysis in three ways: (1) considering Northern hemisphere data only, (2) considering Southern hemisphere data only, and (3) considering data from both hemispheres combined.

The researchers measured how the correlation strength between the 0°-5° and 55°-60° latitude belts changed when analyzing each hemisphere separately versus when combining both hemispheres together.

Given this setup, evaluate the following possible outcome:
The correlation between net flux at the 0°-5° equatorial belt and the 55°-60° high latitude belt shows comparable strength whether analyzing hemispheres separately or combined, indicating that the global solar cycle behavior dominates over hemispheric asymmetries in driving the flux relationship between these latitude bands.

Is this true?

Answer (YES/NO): NO